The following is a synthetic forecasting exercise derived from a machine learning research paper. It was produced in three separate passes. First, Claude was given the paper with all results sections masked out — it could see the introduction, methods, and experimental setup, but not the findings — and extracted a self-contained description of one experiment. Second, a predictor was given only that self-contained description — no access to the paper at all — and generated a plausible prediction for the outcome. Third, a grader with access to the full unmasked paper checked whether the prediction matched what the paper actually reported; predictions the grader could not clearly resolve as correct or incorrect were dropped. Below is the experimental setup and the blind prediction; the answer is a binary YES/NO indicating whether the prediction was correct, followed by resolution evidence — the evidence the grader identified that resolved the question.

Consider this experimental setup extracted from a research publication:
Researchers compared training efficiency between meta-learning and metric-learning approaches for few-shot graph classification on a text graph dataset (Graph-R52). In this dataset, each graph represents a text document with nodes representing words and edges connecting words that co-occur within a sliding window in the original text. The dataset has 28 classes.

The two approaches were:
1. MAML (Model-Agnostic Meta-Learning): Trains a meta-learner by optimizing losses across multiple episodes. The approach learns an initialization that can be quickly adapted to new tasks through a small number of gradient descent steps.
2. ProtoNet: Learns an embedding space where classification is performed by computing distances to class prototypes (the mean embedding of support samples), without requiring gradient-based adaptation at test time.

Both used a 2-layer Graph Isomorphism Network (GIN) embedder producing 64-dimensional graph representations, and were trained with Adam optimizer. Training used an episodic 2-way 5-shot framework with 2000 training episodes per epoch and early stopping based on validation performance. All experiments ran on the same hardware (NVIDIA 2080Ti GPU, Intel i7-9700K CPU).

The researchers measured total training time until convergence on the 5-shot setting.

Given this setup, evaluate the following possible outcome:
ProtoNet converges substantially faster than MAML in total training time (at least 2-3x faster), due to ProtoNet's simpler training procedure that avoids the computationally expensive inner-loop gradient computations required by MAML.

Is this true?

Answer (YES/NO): YES